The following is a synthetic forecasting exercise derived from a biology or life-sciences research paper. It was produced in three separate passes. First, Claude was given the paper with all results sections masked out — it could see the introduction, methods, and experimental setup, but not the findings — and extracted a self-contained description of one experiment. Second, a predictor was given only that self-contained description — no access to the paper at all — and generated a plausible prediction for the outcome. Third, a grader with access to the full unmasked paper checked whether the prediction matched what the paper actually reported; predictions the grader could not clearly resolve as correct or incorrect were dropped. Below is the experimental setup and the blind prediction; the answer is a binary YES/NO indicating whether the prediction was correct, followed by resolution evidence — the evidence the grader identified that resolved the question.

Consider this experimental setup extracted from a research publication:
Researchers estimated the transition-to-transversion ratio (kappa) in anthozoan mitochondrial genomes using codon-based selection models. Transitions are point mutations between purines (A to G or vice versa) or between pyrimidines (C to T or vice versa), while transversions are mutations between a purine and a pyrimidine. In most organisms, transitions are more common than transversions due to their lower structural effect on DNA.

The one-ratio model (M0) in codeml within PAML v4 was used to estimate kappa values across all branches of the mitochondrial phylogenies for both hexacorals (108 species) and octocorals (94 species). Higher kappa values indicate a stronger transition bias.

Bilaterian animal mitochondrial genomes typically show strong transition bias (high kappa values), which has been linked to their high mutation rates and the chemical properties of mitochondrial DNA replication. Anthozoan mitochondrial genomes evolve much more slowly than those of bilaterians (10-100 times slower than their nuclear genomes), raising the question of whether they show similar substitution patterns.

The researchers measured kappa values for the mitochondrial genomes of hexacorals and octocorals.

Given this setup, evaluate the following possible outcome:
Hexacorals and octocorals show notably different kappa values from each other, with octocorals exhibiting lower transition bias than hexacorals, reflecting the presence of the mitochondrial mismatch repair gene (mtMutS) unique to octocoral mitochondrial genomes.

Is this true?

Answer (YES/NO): NO